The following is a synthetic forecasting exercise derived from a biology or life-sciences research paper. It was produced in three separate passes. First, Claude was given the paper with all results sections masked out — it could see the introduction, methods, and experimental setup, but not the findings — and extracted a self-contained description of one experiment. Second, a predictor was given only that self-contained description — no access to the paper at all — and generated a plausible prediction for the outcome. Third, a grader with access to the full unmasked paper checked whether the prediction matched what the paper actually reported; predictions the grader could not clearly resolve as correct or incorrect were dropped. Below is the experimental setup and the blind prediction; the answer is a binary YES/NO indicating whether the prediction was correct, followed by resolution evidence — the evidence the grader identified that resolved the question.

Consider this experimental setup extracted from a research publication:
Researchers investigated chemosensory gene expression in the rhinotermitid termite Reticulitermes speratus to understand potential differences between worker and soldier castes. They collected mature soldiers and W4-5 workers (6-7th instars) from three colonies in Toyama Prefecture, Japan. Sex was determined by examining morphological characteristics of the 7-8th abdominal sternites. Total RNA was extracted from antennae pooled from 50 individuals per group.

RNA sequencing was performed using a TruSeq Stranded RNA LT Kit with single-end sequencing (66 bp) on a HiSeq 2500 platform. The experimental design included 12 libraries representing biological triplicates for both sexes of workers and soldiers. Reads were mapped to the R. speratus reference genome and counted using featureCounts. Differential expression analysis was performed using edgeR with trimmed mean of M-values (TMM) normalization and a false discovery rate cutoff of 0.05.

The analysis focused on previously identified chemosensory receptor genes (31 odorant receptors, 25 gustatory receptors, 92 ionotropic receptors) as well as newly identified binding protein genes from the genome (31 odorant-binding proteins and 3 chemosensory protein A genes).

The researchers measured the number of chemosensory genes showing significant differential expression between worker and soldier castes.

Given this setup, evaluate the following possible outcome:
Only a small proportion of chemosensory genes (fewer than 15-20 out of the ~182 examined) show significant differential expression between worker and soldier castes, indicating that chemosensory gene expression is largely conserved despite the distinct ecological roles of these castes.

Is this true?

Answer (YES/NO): YES